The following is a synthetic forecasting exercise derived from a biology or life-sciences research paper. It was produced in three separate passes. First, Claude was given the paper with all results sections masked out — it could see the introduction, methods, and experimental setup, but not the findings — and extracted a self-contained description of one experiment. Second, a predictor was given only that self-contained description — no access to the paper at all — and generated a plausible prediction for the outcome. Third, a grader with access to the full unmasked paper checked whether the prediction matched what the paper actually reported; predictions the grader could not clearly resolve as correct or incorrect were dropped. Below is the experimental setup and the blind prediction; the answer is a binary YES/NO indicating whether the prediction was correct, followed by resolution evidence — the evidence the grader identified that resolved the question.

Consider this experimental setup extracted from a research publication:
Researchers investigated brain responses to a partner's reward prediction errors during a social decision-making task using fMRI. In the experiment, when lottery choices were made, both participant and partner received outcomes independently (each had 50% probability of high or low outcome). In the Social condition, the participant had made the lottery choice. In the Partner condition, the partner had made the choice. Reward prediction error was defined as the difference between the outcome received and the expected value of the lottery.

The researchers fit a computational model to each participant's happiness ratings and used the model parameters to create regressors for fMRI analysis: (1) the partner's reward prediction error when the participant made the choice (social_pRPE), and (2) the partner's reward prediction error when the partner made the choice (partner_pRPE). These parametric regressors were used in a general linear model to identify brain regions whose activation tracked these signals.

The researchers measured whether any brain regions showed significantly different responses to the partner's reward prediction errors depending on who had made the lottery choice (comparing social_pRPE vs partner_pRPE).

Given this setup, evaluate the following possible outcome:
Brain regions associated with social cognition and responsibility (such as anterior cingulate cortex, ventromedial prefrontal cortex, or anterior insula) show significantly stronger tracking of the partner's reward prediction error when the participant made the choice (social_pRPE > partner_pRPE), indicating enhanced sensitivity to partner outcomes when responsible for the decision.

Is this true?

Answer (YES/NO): NO